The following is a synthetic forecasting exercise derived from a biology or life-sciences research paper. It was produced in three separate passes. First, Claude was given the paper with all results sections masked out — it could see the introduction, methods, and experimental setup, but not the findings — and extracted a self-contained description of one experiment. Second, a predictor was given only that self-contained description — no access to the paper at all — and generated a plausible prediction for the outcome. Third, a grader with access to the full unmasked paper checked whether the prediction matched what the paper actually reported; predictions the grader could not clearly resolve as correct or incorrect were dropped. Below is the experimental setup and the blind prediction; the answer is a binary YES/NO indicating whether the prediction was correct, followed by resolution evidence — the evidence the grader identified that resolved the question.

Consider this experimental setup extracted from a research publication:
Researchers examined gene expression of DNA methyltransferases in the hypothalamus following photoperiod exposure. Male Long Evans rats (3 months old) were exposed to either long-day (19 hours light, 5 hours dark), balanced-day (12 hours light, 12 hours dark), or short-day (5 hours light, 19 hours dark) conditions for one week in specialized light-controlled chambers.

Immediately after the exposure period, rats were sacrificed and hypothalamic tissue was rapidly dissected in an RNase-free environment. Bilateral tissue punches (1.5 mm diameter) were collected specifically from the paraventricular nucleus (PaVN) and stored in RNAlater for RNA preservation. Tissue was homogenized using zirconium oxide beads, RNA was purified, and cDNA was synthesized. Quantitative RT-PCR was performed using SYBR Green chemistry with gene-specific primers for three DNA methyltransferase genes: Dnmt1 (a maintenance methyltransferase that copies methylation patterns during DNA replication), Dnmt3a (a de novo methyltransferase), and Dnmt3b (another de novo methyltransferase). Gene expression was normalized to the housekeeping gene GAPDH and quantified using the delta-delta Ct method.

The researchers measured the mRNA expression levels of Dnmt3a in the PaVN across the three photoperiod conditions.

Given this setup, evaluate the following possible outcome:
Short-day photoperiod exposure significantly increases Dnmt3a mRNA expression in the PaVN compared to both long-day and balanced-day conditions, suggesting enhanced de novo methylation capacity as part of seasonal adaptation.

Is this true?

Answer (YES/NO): NO